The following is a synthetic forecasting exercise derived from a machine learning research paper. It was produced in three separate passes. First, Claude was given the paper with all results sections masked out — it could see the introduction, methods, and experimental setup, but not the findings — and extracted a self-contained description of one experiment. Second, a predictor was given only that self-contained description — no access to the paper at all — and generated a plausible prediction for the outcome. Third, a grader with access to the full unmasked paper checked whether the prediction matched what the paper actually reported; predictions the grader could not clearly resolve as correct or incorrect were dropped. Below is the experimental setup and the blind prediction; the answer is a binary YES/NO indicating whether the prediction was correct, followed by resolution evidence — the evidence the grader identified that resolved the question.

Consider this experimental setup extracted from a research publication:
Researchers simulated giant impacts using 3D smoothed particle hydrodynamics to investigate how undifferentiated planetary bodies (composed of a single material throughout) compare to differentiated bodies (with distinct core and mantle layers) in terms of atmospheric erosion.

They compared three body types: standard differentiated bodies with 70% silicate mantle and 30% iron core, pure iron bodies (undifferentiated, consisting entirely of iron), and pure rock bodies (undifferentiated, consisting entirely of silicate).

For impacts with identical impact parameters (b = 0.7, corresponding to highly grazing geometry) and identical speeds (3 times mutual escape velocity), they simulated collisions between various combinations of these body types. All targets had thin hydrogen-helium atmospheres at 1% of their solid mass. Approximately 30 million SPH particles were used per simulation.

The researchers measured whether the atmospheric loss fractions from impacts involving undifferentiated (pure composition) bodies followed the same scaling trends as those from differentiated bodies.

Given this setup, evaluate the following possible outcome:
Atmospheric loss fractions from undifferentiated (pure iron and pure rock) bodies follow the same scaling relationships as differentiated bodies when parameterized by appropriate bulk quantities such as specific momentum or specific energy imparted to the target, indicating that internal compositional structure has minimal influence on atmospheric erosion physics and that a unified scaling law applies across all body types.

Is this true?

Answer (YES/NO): YES